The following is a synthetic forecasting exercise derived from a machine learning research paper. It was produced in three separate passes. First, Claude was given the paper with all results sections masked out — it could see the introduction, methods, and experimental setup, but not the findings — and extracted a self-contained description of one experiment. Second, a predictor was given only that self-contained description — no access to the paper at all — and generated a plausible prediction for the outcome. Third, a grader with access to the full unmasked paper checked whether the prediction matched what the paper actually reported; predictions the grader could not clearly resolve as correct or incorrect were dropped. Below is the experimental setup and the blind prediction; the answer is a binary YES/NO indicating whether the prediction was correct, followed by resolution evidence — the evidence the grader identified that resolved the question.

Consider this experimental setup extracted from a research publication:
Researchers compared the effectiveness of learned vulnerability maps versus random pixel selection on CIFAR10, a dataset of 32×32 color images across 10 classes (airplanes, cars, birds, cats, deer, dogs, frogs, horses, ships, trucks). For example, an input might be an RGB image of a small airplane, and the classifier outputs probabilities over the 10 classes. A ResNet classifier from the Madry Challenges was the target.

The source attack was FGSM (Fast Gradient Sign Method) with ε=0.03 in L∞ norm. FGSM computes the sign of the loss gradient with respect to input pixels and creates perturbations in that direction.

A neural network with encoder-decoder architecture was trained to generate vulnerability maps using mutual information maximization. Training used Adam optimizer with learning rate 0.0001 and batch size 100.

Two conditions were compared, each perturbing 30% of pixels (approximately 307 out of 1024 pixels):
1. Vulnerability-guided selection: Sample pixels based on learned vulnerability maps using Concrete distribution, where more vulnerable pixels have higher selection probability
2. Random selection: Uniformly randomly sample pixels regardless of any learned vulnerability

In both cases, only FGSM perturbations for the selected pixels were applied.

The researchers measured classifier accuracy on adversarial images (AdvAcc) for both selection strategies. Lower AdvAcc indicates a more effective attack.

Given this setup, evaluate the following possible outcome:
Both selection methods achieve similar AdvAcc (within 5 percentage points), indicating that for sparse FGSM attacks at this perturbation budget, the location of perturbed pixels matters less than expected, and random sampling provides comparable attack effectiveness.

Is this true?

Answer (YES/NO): YES